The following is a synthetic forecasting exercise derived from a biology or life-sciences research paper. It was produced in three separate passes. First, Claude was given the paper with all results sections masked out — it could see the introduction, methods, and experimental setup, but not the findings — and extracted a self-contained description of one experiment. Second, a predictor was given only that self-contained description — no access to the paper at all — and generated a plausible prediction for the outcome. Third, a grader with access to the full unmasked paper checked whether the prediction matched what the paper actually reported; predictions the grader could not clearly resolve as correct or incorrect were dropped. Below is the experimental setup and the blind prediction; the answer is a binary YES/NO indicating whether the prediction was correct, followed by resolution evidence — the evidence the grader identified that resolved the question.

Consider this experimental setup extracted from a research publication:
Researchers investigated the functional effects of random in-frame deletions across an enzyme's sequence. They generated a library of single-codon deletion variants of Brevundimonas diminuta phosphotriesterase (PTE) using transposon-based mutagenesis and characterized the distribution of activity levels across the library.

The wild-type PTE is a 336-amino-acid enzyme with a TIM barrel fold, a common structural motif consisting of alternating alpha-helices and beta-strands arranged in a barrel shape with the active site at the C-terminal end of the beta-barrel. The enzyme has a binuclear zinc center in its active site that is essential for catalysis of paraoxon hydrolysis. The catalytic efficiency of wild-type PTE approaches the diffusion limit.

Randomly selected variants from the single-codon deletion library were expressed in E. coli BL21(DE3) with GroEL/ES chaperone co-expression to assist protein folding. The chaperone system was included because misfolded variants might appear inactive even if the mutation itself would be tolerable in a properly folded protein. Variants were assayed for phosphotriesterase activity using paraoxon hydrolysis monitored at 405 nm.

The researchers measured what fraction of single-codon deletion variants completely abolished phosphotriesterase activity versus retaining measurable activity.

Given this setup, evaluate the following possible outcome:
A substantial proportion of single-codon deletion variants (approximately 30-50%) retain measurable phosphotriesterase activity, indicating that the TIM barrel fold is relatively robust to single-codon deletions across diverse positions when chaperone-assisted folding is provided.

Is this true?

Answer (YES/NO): NO